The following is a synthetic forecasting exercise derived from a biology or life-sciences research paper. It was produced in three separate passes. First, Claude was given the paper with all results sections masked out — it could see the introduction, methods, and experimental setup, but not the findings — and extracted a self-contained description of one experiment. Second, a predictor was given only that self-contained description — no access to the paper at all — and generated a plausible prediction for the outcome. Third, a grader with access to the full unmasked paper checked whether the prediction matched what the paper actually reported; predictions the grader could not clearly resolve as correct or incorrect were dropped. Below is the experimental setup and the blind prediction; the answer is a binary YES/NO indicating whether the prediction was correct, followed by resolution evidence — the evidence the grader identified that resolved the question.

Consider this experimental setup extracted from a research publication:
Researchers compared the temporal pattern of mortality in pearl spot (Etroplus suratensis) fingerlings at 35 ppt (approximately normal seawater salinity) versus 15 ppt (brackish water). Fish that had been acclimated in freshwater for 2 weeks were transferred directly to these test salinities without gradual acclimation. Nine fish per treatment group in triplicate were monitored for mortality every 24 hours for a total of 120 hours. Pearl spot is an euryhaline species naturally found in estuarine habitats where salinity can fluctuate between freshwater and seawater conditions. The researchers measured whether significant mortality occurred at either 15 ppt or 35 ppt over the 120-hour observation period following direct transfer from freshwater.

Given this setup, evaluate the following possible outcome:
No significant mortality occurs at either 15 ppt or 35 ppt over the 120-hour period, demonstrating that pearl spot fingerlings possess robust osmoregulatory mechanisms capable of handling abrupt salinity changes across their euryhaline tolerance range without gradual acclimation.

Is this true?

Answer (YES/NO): YES